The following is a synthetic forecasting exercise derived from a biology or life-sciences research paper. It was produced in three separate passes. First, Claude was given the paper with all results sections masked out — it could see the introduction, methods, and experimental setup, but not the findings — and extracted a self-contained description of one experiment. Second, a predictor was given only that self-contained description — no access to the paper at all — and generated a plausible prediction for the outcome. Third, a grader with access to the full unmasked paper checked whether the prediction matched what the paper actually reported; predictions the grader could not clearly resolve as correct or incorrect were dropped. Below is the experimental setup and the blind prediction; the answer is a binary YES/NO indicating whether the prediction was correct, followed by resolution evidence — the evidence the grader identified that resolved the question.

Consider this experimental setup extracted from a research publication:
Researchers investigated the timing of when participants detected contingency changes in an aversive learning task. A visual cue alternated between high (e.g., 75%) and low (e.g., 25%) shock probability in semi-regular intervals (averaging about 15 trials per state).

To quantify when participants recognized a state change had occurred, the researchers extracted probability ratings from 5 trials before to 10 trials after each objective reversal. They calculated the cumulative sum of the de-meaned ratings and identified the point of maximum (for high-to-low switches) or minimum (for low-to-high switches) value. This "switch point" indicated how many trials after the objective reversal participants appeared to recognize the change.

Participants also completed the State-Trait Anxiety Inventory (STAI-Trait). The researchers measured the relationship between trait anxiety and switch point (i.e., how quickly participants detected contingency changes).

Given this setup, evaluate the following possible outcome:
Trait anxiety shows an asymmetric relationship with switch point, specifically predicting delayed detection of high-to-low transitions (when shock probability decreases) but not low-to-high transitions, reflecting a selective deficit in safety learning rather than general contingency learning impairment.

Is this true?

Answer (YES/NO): NO